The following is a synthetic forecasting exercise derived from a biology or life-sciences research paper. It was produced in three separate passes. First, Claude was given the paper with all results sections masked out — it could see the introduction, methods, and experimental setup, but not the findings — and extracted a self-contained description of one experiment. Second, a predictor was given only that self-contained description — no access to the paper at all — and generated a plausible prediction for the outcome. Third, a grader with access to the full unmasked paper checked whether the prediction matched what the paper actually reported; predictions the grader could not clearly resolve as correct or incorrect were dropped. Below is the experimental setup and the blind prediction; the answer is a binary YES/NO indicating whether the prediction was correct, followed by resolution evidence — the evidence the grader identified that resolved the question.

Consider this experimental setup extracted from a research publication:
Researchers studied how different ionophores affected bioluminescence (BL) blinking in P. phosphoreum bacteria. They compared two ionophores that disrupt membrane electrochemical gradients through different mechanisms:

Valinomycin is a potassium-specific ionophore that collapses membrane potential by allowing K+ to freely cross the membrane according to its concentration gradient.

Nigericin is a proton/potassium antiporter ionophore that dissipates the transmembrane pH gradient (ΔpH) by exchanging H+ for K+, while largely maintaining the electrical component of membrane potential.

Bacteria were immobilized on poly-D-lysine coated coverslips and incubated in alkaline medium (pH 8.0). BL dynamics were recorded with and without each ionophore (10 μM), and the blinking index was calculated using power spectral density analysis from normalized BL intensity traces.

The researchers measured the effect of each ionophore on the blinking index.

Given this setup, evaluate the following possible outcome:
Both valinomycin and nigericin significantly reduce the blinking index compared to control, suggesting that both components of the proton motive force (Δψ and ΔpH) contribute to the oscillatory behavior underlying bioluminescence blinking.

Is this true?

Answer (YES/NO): NO